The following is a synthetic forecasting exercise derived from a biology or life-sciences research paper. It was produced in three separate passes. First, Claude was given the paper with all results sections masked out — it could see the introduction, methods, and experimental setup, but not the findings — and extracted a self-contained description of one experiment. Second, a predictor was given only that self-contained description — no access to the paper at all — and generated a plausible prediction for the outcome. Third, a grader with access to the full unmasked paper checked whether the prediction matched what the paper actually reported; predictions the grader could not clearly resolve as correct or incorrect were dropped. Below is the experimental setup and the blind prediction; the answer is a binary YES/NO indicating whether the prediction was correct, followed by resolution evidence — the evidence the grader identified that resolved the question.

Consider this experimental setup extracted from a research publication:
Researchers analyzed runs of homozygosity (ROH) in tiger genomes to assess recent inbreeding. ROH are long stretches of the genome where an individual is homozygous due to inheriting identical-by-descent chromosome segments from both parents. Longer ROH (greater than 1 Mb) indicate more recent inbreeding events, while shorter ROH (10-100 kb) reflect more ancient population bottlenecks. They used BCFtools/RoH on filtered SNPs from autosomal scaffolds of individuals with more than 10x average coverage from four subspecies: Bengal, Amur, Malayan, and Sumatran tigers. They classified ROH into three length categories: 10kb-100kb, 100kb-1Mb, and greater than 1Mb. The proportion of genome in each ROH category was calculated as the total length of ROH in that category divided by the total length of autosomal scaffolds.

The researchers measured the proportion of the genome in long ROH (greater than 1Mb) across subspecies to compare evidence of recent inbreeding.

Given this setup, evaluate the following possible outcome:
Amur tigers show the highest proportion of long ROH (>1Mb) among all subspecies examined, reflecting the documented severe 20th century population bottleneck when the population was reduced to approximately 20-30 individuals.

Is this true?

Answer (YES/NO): NO